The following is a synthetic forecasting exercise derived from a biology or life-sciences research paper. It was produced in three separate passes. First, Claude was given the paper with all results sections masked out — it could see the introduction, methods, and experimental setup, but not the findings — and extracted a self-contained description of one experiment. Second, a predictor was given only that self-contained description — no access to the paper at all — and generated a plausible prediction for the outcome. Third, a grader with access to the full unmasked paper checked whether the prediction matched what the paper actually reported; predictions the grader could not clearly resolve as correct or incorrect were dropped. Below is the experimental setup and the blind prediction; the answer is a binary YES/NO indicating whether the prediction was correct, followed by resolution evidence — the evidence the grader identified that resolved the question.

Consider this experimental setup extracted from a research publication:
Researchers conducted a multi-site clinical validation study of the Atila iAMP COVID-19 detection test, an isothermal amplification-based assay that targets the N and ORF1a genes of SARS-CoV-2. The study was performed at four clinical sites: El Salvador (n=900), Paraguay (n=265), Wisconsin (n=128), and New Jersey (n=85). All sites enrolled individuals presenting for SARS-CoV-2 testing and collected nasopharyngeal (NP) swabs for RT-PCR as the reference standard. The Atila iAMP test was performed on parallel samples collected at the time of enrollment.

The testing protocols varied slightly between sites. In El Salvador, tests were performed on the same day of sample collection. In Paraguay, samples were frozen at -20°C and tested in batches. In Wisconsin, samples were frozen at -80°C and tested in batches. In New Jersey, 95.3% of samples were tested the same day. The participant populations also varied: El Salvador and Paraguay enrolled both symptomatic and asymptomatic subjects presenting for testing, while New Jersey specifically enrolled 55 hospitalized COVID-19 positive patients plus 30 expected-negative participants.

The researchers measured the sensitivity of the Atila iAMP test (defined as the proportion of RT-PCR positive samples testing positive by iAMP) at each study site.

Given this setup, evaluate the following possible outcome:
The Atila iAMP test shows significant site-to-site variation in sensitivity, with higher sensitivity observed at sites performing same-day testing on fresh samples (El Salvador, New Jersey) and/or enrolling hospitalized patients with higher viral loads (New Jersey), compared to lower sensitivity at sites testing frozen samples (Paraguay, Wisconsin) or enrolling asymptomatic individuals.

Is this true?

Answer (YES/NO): NO